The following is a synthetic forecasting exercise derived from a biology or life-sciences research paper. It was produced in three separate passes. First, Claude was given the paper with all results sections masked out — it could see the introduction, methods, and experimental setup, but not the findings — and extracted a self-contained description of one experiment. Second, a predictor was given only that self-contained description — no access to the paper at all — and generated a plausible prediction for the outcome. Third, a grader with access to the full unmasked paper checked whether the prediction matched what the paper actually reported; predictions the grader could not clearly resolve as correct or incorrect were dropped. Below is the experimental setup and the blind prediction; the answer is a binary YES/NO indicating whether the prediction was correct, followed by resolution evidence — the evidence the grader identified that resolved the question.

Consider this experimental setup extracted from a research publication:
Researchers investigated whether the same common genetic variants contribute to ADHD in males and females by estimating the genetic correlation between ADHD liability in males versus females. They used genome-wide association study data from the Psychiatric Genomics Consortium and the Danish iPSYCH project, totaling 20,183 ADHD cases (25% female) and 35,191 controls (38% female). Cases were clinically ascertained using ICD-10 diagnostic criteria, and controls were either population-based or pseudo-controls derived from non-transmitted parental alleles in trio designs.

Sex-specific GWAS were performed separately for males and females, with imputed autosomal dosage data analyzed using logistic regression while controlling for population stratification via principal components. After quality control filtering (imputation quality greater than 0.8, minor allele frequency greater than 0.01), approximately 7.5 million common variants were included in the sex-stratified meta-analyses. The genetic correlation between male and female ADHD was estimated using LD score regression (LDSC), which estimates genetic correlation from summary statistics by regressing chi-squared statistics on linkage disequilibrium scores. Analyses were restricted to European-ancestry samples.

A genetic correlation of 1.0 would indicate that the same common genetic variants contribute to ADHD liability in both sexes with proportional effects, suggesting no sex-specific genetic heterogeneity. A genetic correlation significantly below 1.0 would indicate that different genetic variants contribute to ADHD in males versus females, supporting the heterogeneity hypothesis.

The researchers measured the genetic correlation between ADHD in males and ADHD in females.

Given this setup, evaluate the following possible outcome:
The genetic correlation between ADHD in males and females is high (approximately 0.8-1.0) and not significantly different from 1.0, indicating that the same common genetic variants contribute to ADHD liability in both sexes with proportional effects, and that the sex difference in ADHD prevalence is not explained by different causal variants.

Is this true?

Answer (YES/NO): YES